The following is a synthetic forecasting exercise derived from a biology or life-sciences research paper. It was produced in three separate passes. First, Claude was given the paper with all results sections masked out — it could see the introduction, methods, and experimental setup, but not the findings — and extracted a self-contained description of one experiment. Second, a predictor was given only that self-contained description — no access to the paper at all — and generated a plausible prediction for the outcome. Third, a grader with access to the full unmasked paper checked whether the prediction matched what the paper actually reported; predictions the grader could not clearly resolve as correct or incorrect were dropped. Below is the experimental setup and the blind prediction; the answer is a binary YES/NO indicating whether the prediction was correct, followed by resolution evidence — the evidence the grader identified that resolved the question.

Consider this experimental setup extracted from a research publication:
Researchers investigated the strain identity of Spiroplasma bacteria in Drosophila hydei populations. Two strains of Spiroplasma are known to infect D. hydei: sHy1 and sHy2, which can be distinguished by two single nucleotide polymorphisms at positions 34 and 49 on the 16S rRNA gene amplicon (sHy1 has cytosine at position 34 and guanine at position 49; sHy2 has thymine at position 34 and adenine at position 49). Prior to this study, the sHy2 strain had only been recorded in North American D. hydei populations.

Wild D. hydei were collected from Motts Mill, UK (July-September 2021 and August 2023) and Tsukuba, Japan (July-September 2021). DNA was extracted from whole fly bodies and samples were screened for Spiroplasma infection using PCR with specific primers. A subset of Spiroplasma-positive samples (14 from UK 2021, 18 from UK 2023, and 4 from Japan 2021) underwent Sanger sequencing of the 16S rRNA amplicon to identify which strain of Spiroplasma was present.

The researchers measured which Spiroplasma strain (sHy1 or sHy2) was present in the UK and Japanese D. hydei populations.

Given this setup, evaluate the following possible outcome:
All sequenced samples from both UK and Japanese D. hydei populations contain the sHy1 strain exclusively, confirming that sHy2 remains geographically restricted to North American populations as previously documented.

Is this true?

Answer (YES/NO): YES